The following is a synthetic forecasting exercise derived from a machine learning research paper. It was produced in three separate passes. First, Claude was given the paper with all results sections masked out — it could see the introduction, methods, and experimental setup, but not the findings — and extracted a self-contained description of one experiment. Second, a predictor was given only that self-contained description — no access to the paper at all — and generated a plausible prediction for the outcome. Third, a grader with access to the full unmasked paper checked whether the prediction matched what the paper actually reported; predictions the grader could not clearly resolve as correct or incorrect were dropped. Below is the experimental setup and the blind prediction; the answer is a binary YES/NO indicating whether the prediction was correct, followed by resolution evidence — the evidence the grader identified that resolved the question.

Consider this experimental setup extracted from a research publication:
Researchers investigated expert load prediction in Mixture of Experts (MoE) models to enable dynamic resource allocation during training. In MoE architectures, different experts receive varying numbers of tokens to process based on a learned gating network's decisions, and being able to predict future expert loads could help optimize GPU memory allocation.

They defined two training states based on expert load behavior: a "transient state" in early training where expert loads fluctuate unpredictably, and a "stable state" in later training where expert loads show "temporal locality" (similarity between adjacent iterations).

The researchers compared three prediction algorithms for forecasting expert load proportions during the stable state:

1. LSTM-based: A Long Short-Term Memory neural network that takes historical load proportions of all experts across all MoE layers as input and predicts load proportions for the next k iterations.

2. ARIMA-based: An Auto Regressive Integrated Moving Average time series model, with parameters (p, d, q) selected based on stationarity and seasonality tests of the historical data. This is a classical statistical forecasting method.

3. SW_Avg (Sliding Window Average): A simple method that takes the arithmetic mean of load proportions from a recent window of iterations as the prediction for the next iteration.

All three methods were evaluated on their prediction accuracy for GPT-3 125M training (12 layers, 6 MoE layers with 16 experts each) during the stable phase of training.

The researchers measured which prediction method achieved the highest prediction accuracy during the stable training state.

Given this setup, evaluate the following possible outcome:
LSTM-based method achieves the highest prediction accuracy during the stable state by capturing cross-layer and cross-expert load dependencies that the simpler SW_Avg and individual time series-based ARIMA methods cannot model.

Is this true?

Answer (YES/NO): NO